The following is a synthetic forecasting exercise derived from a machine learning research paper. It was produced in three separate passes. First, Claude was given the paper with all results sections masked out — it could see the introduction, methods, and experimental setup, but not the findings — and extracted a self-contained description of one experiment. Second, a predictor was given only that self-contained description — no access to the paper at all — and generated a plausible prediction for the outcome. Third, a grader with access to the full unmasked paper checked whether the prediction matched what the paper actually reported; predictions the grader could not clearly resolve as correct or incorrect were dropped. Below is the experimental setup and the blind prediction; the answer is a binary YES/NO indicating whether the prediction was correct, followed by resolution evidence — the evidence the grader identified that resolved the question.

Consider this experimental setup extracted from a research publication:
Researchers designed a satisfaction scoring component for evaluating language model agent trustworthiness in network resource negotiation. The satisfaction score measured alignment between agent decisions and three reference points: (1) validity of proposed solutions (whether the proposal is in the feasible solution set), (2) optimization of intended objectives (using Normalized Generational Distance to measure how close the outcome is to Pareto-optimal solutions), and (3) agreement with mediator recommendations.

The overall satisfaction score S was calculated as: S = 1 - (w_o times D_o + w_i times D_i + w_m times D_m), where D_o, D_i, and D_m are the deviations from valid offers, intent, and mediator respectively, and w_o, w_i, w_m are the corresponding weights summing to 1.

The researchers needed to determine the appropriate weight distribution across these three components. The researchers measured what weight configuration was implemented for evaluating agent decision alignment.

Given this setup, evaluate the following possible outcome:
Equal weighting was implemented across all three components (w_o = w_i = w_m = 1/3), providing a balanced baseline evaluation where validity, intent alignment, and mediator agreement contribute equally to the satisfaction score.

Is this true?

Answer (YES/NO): YES